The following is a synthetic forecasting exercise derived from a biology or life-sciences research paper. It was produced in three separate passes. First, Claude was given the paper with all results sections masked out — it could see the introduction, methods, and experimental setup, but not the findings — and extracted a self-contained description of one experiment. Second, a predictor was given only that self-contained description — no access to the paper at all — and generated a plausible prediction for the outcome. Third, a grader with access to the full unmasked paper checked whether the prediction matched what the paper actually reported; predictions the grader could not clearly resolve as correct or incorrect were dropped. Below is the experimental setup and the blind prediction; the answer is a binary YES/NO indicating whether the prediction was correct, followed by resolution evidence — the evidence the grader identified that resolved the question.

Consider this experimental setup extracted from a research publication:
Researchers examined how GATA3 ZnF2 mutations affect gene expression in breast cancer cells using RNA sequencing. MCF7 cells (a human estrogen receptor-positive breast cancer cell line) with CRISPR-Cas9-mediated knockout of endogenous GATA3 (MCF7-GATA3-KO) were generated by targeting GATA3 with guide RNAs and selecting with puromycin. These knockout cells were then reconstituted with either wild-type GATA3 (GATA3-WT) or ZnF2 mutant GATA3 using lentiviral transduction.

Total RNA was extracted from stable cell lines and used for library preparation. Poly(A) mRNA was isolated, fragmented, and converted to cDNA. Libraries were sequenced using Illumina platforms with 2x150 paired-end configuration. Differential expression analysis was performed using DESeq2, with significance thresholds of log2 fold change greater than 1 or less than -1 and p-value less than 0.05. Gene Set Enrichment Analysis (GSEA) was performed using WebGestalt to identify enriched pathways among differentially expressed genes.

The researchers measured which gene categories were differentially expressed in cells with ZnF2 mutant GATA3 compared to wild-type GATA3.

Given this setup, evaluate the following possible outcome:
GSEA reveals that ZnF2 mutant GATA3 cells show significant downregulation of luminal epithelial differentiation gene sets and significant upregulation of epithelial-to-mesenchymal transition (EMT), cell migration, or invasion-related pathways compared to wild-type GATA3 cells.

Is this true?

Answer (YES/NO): NO